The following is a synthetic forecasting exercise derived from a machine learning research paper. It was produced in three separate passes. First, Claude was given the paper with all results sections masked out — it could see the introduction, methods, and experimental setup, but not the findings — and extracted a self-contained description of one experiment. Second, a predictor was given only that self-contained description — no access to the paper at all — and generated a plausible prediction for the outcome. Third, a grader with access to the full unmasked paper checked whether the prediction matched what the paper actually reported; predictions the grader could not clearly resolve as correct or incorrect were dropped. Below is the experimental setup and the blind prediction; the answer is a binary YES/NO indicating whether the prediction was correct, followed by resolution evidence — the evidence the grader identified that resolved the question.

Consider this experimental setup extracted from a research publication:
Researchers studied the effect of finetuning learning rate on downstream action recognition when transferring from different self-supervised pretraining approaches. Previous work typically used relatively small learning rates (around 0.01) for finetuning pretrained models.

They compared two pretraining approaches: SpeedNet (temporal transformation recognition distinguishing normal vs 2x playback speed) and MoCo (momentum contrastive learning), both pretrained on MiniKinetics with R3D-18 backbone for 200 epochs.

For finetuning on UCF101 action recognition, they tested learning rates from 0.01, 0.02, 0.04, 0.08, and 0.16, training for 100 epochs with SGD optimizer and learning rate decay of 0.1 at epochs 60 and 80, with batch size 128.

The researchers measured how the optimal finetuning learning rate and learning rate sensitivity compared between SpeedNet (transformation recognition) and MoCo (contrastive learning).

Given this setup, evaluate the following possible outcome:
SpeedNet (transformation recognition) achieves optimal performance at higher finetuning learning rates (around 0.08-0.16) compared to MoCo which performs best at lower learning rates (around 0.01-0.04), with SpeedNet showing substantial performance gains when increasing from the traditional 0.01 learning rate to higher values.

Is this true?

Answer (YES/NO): NO